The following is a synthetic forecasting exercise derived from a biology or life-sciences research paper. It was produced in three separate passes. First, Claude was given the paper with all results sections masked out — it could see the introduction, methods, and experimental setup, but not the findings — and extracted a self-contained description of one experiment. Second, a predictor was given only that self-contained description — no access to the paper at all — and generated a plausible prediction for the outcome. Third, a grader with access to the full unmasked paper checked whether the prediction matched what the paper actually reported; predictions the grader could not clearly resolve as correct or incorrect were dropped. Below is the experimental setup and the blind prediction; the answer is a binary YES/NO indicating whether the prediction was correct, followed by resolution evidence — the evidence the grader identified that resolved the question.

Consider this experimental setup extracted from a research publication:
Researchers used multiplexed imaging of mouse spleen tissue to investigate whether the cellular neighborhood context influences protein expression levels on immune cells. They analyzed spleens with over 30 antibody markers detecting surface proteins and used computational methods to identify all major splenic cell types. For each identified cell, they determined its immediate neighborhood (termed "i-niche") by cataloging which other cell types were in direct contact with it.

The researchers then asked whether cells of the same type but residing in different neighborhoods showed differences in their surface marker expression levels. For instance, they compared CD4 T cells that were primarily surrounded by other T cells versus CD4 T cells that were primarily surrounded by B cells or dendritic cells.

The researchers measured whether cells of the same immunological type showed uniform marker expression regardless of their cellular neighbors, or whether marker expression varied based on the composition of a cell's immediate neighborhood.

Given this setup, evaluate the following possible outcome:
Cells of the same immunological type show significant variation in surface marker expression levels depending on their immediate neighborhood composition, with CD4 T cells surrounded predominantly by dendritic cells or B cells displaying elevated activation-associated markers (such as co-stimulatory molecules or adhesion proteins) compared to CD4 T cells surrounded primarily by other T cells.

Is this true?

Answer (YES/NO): NO